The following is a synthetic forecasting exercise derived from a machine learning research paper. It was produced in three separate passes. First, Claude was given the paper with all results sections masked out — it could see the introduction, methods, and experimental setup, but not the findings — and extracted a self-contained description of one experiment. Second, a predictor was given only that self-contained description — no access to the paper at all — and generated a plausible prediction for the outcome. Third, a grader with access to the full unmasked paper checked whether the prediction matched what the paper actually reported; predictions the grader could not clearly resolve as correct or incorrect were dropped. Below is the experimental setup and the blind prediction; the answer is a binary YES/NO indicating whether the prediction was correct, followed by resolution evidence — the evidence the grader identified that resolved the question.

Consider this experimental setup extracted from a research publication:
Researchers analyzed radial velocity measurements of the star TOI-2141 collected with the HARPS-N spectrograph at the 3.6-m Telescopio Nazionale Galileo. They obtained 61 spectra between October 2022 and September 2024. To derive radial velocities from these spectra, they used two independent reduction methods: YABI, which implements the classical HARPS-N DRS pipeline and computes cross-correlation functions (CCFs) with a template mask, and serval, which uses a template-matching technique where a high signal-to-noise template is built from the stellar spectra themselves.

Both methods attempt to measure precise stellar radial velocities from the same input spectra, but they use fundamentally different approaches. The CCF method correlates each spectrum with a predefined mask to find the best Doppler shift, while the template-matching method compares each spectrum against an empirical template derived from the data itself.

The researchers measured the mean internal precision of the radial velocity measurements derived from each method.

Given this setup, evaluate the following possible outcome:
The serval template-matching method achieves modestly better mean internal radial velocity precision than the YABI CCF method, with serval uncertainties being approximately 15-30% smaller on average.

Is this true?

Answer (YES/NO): NO